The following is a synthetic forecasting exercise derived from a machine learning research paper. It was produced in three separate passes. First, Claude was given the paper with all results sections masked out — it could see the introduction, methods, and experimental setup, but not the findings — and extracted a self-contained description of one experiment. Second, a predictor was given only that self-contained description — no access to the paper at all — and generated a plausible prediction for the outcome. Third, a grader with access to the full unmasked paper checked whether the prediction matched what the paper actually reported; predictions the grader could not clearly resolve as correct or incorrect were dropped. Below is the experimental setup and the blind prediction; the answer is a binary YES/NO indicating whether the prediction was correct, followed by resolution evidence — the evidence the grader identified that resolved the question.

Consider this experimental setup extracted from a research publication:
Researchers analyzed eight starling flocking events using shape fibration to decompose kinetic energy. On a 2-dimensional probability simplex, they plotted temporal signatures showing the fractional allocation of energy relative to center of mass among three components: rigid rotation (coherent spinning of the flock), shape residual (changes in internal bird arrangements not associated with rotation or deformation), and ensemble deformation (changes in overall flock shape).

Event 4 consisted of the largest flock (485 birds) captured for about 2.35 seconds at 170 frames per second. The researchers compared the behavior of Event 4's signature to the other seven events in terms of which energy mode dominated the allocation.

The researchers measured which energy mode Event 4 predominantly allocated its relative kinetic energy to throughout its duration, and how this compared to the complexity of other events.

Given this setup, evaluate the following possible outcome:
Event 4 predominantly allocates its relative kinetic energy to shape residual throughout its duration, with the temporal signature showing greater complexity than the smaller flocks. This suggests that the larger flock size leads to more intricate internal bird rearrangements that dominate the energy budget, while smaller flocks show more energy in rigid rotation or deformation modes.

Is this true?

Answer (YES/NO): NO